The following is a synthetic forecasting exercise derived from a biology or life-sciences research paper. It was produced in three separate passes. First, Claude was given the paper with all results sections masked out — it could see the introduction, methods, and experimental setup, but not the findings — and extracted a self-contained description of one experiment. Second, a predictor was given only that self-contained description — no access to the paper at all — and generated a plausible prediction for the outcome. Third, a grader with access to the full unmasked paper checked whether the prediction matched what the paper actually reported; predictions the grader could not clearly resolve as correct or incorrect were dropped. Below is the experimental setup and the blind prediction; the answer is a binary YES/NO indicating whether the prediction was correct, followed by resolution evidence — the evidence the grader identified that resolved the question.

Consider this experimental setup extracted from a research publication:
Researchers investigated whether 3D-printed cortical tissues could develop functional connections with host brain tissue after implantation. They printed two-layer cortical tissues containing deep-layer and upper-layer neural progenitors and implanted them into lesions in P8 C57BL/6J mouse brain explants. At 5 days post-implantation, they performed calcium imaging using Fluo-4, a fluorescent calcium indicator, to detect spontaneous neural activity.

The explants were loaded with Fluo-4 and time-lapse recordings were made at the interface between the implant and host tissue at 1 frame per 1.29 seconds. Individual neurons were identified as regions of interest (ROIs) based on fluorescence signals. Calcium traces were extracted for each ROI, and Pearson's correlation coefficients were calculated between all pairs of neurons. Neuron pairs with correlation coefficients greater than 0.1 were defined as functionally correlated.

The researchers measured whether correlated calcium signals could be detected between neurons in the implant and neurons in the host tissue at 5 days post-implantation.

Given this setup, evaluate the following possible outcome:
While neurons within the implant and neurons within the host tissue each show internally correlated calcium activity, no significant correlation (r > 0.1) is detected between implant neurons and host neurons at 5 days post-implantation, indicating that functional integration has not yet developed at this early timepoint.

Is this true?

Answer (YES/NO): NO